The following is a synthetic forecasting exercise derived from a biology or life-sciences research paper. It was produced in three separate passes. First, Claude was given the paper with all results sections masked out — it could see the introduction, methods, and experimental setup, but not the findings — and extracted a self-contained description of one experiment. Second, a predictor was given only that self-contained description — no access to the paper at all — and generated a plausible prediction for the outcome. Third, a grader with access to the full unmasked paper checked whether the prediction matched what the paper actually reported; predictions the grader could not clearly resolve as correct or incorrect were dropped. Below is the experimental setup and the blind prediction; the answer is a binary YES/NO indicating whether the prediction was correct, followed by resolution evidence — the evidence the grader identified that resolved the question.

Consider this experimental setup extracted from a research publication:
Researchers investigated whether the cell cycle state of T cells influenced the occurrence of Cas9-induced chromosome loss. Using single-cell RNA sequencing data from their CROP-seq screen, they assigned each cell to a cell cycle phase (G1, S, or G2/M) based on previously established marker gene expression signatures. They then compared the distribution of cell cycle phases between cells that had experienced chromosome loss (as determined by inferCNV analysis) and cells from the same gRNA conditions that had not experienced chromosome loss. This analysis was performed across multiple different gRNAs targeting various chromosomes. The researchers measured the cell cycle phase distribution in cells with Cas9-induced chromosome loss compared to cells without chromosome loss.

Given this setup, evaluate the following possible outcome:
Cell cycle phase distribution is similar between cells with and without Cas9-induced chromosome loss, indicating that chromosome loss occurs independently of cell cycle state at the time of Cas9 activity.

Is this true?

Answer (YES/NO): NO